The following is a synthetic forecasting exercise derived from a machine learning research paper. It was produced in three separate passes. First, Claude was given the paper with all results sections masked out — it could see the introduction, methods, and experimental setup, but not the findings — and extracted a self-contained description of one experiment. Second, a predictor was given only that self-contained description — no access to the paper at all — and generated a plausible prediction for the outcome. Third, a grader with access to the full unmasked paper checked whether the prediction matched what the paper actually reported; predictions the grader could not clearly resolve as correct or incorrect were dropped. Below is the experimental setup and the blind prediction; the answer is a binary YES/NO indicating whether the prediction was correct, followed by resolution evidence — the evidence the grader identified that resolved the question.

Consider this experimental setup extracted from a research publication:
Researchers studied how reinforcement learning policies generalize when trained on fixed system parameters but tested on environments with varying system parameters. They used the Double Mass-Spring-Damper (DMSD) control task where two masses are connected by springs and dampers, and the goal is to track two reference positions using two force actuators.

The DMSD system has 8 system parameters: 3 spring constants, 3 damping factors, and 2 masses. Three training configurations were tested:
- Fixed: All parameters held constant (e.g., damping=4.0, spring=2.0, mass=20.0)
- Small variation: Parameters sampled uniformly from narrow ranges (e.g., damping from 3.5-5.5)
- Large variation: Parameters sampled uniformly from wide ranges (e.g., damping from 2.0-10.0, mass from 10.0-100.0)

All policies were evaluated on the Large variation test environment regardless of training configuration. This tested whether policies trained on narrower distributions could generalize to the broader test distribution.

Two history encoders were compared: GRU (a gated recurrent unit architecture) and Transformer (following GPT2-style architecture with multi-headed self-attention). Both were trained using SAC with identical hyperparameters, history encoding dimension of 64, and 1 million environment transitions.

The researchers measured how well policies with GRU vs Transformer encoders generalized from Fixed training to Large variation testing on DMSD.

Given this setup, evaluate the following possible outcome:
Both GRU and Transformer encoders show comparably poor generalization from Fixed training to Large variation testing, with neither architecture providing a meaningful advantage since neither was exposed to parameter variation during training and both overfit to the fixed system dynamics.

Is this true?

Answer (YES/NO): NO